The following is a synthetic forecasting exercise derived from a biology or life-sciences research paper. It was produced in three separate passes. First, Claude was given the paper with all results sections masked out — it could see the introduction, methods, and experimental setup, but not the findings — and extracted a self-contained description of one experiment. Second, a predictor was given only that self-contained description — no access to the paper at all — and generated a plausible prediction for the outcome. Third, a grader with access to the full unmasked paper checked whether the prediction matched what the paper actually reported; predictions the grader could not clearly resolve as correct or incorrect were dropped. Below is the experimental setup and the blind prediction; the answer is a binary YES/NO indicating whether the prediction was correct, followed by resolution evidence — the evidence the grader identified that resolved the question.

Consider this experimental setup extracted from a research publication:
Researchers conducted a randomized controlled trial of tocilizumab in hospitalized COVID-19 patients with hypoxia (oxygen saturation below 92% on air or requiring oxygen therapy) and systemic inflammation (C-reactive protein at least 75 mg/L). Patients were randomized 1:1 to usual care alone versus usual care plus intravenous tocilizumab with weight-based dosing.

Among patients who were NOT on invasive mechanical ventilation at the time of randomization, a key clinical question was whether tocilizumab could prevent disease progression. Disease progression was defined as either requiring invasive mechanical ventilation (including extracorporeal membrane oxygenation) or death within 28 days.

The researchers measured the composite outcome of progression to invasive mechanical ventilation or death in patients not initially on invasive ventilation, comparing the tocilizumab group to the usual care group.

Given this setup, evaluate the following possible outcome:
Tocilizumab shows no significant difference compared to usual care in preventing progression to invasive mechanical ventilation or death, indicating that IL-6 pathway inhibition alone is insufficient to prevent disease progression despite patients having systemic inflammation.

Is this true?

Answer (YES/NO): NO